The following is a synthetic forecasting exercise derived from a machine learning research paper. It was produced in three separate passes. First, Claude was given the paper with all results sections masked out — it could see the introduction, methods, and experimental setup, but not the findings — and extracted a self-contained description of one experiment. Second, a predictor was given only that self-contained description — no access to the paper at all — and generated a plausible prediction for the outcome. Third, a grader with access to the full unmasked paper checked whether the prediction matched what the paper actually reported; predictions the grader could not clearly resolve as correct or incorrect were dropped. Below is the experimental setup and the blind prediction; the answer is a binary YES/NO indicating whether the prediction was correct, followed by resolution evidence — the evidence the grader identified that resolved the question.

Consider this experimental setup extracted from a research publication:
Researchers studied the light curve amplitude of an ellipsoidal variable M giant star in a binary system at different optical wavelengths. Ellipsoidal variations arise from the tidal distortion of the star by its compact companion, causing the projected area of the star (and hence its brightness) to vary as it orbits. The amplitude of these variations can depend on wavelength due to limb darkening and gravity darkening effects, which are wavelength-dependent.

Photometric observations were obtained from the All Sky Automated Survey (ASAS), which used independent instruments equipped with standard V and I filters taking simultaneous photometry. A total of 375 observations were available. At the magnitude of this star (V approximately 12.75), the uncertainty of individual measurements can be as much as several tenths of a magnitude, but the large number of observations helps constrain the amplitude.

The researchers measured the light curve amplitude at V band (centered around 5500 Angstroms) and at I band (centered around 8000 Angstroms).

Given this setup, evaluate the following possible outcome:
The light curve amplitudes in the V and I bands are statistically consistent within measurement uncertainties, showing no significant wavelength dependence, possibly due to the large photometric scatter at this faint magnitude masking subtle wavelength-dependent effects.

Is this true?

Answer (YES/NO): NO